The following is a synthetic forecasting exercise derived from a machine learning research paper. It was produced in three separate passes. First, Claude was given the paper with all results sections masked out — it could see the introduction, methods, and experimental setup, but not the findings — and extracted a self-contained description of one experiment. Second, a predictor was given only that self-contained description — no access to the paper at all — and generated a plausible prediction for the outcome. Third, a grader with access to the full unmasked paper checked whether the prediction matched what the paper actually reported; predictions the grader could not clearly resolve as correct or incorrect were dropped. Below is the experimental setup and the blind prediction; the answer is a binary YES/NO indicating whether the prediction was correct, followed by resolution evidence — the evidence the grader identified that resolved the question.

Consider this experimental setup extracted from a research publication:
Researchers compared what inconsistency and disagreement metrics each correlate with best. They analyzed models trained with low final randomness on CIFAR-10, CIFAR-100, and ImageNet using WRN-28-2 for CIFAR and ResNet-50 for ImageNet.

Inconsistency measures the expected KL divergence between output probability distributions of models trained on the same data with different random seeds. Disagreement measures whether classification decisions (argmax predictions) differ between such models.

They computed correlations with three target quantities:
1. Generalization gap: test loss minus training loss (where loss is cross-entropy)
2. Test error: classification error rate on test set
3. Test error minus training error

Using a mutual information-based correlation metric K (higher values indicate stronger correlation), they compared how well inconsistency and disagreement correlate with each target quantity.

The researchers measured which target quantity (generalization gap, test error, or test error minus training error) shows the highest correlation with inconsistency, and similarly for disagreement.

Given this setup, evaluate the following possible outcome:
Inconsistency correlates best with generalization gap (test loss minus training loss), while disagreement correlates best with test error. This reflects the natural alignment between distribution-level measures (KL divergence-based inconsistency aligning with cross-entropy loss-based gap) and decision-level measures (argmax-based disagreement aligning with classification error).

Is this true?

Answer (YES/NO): YES